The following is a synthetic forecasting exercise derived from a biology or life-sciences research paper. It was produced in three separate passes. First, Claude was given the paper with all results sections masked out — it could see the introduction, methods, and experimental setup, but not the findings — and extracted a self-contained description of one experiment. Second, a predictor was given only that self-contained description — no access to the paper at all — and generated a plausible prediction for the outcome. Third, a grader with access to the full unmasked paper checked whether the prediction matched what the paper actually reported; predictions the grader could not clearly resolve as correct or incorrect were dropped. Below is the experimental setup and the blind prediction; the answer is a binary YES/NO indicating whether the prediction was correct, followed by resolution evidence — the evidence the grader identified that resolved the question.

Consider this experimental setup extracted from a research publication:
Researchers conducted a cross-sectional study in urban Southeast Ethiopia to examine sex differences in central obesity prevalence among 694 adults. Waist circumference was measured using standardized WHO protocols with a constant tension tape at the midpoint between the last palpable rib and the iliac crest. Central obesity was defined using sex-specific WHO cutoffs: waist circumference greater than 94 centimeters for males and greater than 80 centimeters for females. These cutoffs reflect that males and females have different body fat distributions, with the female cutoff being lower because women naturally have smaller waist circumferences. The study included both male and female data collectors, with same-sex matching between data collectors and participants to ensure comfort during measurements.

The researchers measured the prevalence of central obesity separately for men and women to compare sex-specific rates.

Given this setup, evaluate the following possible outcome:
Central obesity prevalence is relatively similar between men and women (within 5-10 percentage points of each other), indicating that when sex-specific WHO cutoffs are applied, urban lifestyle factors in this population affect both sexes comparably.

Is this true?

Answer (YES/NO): NO